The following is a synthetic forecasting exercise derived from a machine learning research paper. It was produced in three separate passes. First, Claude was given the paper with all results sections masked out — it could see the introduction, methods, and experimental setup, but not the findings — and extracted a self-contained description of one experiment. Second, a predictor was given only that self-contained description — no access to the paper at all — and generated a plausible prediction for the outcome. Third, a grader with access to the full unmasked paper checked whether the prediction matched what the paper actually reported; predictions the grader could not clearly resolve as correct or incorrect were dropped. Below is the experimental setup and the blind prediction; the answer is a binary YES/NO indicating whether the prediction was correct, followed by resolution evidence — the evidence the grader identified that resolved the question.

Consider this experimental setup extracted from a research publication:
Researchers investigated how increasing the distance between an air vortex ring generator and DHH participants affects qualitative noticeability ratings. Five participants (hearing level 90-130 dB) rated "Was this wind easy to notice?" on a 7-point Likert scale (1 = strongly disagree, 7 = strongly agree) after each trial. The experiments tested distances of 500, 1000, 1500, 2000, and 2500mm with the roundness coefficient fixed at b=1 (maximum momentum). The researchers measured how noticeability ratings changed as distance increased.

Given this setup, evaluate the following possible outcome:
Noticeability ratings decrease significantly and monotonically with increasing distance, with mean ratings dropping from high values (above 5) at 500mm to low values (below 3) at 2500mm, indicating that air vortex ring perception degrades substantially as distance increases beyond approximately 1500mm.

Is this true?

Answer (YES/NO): NO